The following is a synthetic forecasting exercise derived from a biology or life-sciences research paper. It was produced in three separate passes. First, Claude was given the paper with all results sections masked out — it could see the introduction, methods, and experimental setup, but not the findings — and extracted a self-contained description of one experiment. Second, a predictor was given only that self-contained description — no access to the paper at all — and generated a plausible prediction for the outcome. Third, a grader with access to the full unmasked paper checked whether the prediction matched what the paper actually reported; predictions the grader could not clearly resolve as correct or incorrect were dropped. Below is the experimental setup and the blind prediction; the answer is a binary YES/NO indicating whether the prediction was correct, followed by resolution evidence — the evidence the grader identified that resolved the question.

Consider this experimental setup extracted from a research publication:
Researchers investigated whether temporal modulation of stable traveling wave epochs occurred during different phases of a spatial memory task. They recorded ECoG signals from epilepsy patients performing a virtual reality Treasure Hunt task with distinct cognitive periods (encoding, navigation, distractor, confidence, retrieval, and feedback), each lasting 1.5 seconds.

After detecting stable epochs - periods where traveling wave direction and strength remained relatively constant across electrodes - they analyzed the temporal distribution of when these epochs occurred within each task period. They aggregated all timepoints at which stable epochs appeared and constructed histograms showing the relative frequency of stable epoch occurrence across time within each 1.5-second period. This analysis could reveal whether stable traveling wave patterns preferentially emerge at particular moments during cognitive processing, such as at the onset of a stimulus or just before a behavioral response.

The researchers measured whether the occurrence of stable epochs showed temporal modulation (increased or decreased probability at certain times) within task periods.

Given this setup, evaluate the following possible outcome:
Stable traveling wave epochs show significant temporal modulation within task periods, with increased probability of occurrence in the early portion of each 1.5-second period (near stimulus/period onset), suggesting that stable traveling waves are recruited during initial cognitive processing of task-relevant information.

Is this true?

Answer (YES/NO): NO